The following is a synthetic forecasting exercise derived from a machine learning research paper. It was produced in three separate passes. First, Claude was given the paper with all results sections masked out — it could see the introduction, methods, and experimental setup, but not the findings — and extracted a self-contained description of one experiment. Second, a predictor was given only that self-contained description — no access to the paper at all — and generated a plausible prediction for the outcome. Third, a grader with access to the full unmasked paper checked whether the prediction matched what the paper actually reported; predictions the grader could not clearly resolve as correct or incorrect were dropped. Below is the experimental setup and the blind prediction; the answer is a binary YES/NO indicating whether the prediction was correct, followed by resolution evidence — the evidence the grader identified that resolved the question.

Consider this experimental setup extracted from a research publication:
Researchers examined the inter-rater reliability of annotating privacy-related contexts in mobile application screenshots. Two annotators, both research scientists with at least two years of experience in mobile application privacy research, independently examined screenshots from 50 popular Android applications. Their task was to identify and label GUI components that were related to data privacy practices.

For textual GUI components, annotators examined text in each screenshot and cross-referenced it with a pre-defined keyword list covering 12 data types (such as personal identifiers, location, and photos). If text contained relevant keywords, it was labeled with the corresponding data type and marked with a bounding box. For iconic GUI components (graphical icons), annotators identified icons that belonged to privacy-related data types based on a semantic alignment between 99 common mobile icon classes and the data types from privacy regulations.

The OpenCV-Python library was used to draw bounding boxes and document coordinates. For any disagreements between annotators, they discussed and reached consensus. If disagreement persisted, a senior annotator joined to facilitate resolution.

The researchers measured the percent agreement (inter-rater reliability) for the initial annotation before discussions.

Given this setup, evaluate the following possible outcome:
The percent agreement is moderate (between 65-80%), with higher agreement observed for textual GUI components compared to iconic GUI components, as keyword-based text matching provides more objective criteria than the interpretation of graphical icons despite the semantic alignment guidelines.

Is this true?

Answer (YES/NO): NO